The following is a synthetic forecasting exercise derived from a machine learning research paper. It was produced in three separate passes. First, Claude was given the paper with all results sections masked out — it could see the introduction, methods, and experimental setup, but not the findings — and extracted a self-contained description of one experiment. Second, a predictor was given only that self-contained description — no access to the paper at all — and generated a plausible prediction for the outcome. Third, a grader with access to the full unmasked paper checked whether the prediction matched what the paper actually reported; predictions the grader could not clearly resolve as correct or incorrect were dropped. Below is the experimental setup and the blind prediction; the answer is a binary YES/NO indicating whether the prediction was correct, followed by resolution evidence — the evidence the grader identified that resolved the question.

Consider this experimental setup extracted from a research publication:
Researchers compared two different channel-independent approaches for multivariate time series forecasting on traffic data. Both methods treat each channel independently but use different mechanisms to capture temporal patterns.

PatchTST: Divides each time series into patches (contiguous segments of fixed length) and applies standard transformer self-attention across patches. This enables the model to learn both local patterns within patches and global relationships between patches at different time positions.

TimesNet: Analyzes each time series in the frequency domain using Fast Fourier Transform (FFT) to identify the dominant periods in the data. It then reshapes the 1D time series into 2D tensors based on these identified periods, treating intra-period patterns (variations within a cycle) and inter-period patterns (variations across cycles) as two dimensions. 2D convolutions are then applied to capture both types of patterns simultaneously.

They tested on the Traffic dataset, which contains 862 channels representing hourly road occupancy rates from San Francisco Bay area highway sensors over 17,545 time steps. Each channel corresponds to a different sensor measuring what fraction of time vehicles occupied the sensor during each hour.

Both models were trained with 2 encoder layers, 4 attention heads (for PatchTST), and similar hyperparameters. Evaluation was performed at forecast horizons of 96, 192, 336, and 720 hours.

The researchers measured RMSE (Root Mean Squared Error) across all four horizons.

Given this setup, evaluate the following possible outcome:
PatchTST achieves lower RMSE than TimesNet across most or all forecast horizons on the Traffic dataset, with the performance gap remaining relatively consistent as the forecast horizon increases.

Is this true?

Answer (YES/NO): NO